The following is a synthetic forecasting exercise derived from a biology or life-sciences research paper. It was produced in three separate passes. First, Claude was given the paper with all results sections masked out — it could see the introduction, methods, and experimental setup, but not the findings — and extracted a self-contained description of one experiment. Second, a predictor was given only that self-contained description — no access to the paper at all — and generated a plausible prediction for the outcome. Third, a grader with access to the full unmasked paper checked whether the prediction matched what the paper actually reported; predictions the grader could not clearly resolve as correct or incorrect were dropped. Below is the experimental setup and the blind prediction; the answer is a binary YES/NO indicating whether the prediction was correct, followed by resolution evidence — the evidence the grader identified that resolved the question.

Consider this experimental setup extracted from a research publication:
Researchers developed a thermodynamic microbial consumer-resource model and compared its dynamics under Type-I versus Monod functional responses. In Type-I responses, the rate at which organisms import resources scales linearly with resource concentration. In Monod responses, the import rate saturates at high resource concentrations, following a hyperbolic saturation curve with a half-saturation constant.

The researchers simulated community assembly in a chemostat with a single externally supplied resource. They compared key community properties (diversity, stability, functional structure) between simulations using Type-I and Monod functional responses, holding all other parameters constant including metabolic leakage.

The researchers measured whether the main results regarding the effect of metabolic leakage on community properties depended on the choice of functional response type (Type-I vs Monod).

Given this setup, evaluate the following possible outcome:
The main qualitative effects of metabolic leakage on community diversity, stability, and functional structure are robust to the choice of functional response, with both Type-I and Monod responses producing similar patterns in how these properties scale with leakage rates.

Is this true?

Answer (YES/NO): YES